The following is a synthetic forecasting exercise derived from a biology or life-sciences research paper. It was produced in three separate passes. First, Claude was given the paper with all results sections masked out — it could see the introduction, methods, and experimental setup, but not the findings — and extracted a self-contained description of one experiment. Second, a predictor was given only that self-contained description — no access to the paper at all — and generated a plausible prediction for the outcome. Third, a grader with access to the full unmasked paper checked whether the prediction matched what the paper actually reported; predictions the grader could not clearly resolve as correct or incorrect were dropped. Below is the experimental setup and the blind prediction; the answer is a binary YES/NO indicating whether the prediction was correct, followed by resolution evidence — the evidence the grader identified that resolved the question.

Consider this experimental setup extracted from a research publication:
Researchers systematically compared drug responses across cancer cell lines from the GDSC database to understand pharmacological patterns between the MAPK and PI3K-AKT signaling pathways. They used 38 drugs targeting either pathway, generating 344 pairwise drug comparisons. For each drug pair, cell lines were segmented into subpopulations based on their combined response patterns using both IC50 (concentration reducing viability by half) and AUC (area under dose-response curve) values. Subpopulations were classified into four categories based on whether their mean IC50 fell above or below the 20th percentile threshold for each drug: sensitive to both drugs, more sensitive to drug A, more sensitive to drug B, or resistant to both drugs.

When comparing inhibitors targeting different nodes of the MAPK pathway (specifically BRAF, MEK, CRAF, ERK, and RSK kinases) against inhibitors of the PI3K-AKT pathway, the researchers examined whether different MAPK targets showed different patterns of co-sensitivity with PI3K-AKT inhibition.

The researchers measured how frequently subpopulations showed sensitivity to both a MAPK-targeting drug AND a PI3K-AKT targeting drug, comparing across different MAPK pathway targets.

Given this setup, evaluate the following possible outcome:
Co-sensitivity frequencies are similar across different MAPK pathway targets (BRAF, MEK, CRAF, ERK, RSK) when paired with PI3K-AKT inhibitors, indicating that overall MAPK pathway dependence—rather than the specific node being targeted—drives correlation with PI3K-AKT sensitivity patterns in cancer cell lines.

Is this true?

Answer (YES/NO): NO